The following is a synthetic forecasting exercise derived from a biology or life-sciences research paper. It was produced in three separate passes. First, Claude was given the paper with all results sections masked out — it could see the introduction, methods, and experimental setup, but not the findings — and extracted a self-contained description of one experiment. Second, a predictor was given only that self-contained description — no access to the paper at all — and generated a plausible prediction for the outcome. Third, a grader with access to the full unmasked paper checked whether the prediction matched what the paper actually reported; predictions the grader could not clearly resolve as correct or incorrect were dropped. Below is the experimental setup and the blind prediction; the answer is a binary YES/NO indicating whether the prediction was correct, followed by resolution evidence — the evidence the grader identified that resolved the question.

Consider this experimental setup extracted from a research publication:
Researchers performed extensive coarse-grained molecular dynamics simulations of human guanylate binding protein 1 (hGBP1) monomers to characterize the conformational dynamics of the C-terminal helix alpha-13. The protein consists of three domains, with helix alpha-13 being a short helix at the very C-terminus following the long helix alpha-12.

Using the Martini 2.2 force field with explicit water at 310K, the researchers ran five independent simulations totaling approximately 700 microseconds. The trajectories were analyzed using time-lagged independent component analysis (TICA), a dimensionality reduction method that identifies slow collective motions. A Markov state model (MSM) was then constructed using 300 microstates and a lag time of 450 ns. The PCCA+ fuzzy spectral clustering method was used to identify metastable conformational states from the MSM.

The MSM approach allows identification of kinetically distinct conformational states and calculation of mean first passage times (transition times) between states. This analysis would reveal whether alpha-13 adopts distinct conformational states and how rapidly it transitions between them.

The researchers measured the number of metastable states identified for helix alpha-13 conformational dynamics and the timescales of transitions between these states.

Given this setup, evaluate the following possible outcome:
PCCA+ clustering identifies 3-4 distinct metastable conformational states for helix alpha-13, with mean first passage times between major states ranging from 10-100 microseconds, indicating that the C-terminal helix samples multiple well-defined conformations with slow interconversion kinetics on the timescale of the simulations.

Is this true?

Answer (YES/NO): NO